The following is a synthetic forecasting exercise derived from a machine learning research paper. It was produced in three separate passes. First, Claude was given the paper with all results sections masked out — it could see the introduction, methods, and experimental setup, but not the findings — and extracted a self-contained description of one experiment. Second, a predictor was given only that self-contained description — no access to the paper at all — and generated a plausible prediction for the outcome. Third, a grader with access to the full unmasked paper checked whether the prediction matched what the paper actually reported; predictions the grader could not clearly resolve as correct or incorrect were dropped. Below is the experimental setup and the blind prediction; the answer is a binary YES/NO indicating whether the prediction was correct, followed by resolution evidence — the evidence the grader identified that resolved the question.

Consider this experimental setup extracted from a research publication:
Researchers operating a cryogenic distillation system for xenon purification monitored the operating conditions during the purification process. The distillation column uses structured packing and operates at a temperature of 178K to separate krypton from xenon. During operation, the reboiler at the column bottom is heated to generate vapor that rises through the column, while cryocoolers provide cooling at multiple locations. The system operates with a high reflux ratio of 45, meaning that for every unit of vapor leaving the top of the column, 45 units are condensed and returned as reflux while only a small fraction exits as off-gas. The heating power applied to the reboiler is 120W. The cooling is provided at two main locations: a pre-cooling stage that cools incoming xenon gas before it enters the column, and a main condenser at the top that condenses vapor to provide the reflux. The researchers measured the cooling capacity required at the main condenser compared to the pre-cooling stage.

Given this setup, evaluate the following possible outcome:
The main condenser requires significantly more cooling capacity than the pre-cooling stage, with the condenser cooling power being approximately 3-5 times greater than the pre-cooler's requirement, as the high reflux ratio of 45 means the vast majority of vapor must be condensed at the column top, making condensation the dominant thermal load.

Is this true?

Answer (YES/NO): NO